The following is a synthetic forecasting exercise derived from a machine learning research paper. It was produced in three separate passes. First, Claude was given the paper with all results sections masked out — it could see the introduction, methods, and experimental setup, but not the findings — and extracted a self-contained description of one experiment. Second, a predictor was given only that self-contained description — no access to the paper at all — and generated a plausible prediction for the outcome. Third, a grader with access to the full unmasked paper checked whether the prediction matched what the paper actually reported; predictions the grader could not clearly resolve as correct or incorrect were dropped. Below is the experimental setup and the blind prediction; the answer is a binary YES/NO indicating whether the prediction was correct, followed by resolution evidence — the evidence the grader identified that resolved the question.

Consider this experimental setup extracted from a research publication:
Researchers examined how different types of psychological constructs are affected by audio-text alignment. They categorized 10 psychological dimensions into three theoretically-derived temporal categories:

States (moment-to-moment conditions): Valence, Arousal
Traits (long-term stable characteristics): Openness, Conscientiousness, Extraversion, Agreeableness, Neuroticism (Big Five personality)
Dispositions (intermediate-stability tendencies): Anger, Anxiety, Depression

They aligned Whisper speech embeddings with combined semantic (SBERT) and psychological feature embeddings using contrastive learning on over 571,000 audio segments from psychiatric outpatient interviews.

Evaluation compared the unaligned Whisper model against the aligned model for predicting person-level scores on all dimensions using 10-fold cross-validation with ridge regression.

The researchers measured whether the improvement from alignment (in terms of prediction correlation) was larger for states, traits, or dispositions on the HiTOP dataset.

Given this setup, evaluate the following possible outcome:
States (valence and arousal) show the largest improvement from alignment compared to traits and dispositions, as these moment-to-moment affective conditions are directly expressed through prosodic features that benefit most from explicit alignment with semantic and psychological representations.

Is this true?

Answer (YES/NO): NO